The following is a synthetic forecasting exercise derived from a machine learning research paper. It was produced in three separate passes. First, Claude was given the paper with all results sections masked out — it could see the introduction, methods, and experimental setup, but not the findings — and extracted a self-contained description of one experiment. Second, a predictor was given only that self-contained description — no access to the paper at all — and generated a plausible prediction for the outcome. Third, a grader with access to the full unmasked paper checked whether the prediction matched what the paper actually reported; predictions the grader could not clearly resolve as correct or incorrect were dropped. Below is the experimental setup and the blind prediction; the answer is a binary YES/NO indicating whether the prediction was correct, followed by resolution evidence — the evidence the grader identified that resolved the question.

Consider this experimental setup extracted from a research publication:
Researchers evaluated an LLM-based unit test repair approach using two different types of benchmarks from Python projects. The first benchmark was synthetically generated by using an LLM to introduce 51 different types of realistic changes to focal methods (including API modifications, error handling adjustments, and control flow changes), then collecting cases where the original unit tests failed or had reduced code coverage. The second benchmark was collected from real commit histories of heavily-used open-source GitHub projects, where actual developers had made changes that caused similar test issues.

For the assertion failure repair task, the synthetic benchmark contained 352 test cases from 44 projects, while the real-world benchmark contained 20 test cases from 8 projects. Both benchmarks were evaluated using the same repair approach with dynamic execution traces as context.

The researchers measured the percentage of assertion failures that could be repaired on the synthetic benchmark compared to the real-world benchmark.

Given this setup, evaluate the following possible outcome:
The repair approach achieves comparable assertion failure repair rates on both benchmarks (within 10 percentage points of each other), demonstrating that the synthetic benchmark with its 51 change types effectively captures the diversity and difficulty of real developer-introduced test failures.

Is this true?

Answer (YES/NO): NO